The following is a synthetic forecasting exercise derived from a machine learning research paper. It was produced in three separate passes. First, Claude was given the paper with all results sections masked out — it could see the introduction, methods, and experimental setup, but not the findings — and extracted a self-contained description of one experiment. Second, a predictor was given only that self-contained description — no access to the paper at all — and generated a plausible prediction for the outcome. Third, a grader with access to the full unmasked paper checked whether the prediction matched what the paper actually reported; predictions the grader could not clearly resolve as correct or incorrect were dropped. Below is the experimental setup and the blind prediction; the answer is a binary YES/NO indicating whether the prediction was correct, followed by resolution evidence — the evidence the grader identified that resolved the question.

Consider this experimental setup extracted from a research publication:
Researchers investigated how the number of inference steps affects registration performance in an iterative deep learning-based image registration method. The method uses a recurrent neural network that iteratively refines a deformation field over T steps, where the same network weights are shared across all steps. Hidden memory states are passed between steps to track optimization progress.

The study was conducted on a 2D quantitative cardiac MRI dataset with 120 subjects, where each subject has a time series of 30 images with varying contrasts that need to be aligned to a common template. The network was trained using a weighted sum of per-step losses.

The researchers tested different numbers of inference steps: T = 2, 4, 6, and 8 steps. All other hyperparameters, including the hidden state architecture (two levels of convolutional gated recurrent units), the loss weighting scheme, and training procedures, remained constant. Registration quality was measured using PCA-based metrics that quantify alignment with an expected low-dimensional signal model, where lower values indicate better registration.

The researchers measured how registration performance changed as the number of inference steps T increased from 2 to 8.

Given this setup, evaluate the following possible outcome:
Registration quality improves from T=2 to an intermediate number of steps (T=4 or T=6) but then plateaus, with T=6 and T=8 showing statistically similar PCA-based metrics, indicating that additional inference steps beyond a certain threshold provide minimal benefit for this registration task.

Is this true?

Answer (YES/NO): YES